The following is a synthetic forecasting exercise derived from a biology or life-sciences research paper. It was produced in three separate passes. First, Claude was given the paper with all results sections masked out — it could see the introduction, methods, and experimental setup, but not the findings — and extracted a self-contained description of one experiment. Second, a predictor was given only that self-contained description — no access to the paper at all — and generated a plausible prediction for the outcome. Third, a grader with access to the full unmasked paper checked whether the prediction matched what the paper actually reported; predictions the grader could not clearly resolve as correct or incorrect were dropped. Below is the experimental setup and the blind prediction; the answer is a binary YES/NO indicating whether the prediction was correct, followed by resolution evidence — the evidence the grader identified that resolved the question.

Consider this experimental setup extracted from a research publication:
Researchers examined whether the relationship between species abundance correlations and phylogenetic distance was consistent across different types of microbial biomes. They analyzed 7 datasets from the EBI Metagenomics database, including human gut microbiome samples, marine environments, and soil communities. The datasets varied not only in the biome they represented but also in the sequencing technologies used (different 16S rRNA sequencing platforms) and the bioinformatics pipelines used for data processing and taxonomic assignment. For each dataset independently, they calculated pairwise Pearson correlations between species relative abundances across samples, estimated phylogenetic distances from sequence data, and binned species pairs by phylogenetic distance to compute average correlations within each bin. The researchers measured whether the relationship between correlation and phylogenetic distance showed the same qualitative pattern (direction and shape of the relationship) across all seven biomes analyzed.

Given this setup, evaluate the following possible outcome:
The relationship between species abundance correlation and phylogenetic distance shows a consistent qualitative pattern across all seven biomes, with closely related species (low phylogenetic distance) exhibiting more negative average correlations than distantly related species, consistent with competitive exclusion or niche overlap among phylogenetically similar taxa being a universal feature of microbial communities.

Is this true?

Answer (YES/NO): NO